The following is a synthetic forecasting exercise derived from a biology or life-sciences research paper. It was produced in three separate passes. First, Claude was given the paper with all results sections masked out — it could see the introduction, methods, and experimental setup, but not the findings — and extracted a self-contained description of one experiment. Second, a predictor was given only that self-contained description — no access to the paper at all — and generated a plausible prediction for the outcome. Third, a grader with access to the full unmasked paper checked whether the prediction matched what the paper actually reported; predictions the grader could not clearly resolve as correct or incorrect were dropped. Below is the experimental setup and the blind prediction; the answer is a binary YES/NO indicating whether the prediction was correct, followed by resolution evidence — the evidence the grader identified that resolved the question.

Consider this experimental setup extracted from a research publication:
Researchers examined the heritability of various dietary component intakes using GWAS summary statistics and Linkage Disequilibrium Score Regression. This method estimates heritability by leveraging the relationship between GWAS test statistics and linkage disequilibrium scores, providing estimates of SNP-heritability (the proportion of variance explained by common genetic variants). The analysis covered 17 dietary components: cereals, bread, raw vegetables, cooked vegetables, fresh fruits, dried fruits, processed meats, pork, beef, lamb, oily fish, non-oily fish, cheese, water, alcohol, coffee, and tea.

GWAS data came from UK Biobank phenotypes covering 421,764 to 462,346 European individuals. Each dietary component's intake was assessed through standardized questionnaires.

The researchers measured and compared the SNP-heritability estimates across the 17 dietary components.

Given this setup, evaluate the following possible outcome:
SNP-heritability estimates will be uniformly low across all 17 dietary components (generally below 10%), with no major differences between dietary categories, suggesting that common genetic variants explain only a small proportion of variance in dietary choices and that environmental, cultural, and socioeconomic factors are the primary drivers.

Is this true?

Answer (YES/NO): NO